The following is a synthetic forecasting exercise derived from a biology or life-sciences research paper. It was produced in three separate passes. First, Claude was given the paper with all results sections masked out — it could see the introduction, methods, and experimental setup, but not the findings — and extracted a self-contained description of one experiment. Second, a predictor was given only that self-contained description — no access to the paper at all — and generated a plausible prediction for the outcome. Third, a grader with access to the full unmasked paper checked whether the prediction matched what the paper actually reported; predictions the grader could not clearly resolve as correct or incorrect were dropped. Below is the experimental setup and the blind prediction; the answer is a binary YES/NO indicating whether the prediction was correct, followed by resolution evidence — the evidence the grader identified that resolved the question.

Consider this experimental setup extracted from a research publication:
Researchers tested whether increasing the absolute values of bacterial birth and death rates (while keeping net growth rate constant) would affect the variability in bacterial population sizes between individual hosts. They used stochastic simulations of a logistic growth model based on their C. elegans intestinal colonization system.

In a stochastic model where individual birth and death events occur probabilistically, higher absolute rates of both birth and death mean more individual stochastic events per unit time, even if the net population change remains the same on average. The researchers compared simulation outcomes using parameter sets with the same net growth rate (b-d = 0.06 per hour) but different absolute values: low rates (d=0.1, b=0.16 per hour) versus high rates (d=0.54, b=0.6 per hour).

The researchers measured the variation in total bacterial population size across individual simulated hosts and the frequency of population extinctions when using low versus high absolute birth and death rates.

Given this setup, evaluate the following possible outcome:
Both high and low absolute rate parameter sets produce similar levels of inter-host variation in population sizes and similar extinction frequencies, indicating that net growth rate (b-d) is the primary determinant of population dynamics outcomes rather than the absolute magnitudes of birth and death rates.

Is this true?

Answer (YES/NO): NO